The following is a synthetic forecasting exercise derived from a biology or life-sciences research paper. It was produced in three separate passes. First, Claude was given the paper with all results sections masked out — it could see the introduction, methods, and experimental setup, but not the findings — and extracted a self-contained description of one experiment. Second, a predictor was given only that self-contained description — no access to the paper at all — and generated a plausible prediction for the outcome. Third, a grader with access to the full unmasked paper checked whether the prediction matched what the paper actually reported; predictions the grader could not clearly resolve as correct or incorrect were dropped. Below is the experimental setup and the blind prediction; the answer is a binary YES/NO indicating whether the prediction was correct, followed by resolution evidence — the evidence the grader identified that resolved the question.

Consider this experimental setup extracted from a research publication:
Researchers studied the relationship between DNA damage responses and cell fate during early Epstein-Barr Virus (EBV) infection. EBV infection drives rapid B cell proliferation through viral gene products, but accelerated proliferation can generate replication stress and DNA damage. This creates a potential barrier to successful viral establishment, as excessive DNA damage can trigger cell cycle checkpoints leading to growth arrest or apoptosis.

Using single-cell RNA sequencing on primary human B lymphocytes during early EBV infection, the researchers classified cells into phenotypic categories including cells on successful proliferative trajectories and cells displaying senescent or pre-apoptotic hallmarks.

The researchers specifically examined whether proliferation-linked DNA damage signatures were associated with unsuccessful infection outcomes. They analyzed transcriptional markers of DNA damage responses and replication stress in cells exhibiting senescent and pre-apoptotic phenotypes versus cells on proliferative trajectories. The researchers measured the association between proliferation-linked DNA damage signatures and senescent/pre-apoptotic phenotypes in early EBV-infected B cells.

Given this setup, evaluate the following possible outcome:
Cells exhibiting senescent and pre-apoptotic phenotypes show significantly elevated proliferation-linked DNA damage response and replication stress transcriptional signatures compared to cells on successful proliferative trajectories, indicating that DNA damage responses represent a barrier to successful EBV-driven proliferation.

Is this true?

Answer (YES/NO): YES